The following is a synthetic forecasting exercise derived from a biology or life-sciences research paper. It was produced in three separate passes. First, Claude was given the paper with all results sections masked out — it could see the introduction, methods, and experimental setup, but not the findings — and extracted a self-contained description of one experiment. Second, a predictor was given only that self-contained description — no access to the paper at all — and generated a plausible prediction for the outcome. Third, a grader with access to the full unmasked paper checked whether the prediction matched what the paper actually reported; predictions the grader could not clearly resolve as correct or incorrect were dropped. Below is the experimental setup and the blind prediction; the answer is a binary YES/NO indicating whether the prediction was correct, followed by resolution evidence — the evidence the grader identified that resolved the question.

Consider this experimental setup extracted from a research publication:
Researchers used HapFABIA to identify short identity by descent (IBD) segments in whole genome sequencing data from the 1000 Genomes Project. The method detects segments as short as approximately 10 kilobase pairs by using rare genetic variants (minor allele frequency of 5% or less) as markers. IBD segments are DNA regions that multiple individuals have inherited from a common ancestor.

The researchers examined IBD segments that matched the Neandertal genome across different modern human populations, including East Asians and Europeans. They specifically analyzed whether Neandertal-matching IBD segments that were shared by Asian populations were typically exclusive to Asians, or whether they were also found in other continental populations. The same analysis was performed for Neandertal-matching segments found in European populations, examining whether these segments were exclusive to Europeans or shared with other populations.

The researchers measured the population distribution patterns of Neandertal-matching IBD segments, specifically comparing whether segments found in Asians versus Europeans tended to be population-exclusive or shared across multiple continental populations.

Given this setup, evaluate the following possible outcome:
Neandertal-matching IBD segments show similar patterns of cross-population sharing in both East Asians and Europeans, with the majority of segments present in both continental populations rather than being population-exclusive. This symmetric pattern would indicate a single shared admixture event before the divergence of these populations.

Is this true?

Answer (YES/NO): NO